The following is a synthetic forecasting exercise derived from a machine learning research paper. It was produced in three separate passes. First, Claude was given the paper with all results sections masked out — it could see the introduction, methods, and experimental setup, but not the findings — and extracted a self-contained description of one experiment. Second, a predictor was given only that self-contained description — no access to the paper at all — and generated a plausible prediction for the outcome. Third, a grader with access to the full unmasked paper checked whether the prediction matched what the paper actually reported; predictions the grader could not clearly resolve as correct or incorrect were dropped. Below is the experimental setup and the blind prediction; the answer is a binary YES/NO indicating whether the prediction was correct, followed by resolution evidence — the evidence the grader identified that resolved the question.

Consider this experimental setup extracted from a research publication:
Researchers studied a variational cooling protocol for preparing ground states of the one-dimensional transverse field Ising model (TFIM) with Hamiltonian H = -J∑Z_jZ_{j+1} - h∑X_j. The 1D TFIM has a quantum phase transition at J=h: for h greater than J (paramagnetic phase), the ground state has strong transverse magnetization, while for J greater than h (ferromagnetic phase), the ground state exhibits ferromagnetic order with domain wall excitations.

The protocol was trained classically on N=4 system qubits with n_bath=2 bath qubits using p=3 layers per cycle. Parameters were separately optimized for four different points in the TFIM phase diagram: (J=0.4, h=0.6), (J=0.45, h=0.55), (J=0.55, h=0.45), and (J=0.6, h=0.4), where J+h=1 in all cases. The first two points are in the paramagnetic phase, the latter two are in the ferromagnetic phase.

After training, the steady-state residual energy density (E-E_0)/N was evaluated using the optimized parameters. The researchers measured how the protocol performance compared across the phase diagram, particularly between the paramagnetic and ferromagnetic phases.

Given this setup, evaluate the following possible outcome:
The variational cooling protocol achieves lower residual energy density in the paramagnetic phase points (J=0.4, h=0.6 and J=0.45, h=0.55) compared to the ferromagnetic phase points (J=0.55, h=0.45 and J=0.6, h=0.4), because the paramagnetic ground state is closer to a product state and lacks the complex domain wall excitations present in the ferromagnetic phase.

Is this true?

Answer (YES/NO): YES